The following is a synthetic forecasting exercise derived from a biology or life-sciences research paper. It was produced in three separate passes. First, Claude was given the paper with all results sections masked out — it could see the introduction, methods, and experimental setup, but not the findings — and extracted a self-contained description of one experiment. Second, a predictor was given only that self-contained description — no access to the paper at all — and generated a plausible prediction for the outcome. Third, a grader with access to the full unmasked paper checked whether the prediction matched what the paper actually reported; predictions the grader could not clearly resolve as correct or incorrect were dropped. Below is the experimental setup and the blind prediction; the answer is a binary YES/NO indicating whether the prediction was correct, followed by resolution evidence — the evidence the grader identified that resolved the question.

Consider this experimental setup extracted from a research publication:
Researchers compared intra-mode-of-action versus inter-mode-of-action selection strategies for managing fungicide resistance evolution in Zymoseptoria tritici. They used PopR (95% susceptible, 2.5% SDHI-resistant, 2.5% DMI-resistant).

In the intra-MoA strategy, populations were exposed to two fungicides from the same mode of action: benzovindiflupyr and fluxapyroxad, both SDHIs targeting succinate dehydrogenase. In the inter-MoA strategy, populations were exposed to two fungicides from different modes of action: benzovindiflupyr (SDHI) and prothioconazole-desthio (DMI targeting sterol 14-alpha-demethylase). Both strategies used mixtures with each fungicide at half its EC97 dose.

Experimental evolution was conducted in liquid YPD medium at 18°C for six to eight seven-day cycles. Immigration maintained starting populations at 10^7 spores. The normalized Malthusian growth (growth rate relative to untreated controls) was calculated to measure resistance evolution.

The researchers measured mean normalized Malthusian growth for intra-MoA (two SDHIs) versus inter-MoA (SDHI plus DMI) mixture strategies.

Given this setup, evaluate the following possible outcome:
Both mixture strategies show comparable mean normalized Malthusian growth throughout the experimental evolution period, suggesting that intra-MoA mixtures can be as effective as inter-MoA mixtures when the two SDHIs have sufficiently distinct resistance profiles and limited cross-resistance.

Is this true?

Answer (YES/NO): NO